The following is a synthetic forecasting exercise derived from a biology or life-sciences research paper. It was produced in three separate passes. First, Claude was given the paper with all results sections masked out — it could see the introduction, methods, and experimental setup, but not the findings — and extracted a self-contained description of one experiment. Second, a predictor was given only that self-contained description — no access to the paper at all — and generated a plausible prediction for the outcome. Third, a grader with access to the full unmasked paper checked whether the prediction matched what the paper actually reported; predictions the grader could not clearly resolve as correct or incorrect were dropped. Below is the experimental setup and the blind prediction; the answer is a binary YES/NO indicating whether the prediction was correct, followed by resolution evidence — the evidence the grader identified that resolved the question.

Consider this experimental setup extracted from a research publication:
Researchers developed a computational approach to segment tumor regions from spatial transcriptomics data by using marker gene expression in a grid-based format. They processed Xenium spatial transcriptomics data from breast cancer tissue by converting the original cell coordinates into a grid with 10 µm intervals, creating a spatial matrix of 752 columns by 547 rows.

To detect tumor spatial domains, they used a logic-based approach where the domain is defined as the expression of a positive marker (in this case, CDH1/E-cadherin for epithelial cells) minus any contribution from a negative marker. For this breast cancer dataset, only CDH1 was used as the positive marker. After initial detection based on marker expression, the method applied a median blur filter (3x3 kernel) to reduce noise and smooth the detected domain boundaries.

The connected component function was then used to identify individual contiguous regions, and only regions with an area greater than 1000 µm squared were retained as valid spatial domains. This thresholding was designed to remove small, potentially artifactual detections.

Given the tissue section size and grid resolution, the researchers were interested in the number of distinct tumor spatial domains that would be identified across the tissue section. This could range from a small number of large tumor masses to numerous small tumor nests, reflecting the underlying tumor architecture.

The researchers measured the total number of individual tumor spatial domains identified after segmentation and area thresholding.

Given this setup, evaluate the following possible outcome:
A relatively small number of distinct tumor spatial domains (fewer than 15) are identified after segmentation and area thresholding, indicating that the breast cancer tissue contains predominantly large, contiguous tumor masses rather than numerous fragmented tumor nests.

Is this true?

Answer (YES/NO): NO